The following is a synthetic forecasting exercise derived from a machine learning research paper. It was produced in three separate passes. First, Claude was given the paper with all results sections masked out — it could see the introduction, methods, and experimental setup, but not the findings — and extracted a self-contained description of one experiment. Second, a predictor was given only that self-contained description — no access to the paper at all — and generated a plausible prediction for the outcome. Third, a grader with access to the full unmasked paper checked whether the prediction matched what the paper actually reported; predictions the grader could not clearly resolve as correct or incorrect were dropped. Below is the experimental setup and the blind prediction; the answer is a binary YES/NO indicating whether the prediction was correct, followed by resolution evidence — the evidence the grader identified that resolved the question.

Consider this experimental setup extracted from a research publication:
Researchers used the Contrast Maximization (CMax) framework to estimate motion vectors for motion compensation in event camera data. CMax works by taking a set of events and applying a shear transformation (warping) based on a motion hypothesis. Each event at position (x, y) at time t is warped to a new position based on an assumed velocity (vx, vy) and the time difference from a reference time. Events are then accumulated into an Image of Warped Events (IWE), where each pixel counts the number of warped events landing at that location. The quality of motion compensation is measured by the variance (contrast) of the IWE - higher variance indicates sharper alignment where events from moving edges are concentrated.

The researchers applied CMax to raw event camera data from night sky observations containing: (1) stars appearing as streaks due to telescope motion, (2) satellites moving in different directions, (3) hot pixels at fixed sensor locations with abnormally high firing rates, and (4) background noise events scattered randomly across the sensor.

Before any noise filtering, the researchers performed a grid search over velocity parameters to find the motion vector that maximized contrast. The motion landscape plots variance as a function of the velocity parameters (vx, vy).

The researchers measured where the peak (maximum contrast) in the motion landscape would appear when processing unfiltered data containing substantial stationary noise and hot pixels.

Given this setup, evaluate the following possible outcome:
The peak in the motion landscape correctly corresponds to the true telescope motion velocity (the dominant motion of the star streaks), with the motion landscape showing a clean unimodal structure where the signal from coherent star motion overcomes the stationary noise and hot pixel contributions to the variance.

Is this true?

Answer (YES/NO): NO